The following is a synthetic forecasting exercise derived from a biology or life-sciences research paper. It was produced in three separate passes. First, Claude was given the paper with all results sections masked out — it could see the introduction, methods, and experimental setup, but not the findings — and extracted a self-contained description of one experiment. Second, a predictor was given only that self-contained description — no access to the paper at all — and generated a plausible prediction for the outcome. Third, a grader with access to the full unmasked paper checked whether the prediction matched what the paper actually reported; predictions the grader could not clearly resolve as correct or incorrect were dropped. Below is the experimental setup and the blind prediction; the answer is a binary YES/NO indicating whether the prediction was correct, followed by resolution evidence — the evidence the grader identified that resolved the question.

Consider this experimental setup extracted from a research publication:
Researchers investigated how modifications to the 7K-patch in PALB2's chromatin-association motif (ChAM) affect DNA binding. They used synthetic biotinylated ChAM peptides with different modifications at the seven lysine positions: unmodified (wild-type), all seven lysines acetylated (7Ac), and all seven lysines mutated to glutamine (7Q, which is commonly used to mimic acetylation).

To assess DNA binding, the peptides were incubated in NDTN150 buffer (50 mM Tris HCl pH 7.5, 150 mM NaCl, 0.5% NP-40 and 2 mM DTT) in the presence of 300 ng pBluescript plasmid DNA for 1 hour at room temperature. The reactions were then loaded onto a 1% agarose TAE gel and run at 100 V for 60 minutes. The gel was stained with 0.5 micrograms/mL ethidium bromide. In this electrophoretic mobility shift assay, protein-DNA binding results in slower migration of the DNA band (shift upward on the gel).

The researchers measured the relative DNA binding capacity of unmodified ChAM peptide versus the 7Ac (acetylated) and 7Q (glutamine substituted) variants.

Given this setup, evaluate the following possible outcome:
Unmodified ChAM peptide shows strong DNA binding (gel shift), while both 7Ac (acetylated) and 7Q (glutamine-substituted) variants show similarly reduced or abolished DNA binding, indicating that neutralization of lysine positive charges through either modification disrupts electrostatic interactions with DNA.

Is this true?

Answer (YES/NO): YES